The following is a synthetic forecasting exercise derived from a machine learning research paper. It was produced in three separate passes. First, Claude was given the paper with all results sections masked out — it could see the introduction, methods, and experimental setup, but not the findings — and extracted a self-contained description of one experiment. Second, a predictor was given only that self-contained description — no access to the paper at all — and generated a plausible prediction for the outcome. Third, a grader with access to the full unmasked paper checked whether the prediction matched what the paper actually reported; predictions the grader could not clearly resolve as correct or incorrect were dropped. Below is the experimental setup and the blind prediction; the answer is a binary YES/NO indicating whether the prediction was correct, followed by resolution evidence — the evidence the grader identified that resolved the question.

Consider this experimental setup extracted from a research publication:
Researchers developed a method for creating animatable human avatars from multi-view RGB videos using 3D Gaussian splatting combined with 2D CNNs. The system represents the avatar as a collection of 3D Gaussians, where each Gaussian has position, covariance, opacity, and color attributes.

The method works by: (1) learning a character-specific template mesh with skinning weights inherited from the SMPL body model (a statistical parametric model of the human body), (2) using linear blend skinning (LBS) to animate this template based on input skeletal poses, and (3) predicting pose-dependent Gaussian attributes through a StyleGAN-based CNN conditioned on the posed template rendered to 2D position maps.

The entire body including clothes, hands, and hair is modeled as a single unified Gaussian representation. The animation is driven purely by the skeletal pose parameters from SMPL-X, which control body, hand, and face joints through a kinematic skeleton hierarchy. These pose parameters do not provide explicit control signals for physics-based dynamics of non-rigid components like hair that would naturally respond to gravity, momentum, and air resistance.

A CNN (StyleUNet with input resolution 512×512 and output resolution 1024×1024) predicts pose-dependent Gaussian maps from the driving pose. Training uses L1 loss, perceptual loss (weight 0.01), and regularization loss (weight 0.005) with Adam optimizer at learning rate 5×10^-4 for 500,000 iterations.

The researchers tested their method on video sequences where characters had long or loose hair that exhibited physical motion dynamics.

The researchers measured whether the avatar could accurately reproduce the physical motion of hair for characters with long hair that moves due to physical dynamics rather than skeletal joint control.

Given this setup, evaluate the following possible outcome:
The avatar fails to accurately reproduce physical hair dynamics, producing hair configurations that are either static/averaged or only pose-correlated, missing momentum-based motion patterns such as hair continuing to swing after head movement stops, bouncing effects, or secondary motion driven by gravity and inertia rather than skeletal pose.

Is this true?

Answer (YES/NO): YES